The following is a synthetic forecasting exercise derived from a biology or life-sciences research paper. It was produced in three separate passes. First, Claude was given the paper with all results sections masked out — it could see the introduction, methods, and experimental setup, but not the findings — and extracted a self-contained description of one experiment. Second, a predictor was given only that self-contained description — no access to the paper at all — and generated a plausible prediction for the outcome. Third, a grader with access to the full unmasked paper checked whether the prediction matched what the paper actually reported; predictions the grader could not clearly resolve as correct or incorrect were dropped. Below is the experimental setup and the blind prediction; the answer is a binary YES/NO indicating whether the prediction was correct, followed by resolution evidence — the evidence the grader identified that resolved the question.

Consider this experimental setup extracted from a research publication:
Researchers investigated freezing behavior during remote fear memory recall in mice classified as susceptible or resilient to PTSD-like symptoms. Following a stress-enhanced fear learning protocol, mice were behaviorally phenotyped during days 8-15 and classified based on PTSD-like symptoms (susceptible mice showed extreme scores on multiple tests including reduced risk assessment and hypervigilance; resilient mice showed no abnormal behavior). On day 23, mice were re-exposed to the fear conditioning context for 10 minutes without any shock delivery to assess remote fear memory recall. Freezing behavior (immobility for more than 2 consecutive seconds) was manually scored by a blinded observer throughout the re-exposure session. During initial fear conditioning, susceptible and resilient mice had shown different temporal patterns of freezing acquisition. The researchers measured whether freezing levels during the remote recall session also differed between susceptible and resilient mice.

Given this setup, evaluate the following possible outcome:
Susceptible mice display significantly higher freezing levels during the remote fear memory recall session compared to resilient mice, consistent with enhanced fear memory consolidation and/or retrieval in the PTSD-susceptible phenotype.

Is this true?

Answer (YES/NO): NO